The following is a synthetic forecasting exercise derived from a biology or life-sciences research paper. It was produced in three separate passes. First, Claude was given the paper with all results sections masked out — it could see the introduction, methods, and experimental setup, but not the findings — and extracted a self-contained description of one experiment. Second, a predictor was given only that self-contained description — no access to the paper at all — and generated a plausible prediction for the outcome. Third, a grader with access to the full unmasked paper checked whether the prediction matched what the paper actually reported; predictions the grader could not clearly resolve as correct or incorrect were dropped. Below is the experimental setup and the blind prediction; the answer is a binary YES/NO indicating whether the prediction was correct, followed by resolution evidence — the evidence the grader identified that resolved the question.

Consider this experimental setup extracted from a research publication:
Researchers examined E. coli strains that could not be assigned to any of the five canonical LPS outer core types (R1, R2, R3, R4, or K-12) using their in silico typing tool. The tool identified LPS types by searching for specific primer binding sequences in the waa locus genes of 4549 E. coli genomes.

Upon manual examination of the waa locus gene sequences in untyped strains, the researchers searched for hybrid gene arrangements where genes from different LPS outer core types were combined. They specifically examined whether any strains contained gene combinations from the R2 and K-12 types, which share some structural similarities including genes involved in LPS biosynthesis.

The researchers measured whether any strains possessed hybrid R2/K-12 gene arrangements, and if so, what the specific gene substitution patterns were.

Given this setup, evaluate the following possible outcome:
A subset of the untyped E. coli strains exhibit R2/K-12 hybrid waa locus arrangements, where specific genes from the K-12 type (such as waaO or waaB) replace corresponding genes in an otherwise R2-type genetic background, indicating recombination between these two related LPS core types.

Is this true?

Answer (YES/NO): NO